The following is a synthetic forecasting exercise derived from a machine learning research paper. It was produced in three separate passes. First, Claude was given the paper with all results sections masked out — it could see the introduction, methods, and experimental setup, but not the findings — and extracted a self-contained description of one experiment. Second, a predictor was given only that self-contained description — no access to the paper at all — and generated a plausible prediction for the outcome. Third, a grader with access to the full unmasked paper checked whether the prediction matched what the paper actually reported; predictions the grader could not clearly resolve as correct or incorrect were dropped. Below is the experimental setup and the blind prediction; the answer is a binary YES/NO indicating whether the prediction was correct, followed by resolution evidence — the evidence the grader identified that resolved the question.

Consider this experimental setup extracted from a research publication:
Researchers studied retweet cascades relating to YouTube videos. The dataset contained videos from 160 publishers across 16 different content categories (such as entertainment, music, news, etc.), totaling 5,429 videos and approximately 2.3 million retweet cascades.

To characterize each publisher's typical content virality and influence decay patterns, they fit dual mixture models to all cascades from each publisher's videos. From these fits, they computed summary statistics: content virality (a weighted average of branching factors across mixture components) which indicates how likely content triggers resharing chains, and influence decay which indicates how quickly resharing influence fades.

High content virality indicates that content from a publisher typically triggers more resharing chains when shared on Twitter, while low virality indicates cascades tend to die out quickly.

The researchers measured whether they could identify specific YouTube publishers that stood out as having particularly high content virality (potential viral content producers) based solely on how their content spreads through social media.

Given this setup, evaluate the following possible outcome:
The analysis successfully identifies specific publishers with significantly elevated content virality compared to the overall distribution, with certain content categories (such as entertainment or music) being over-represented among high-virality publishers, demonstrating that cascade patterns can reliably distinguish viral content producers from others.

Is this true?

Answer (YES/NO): NO